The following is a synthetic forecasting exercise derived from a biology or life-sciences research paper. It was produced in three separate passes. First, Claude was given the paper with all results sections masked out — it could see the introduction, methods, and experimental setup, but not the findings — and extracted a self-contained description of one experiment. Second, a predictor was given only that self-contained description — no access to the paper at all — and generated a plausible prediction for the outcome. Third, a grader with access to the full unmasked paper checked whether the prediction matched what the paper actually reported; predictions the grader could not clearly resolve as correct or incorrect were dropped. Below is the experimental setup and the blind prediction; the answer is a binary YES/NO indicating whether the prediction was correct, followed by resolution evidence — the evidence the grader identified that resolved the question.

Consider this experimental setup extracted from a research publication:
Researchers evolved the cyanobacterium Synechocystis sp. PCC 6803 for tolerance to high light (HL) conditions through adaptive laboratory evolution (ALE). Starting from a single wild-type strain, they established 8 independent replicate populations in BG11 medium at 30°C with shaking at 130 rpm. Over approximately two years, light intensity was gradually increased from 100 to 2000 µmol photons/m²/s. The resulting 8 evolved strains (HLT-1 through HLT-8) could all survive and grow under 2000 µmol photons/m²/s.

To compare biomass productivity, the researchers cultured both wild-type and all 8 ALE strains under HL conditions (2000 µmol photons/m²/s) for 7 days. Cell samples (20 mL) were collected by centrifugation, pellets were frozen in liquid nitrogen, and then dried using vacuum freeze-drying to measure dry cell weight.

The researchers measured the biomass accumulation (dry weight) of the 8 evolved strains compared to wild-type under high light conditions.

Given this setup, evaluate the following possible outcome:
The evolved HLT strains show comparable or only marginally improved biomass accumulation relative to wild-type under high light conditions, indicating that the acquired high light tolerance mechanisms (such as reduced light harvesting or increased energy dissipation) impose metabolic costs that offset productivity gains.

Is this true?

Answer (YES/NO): NO